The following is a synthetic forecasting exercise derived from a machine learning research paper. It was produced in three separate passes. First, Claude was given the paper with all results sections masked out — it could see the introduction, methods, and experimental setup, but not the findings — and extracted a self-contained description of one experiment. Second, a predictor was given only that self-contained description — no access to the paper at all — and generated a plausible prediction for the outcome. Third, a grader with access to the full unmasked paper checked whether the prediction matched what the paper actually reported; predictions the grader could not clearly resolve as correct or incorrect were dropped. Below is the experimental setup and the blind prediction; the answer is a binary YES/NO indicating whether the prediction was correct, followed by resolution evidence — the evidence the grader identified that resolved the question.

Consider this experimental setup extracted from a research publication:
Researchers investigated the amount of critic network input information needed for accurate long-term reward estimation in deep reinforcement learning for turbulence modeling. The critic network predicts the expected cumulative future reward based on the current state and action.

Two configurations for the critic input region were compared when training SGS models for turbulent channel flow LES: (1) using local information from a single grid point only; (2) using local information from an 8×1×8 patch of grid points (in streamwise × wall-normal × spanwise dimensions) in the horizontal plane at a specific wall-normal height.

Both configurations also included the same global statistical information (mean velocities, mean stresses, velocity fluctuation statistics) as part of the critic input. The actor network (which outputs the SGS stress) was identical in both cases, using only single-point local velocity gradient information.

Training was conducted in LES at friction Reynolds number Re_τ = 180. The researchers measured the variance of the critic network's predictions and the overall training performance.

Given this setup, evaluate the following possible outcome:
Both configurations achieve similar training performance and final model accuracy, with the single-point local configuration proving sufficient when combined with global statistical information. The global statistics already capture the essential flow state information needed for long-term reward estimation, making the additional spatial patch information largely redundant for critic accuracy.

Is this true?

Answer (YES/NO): NO